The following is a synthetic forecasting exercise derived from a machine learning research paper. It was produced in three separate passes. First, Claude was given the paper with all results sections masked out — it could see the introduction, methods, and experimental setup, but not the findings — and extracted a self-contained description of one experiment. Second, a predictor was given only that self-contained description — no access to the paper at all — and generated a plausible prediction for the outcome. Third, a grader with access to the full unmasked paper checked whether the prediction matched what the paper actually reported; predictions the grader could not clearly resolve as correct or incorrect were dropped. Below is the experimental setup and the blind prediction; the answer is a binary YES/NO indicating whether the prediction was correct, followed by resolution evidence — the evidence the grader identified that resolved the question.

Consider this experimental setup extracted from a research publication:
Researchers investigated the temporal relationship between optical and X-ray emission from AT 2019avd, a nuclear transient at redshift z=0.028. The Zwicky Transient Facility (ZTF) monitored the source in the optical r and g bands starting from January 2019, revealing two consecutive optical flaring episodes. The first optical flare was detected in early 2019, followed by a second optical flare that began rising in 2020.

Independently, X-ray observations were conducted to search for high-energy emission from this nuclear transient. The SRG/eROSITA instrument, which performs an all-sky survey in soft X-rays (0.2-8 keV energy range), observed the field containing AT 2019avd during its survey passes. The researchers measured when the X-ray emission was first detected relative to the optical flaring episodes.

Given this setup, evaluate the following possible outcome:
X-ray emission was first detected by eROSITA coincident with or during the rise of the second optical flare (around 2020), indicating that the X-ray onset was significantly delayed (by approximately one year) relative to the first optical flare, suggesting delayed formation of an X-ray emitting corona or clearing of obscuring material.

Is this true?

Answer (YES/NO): YES